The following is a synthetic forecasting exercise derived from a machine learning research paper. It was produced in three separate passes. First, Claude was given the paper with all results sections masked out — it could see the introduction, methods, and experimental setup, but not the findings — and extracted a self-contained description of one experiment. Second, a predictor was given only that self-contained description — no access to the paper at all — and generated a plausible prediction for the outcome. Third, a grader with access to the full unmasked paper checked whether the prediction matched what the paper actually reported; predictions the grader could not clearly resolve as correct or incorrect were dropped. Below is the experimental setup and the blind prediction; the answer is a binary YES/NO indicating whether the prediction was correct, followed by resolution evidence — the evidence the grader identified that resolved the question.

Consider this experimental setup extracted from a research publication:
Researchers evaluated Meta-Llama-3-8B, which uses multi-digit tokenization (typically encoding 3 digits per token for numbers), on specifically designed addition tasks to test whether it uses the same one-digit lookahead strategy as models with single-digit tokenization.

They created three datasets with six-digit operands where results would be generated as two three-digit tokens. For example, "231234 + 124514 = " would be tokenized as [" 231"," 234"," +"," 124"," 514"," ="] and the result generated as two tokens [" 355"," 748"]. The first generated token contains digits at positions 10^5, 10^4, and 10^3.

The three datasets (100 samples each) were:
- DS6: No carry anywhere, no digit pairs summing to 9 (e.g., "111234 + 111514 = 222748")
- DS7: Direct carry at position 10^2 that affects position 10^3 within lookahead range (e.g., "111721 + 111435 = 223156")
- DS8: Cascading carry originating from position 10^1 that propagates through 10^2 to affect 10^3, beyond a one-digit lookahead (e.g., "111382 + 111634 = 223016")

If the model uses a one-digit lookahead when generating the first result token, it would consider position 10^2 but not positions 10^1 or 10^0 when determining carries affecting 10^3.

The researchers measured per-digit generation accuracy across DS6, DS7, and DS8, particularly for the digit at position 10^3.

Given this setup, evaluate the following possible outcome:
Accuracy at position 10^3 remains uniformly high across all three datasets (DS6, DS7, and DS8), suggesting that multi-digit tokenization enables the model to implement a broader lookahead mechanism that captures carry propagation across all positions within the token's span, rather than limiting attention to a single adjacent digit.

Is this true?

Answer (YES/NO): NO